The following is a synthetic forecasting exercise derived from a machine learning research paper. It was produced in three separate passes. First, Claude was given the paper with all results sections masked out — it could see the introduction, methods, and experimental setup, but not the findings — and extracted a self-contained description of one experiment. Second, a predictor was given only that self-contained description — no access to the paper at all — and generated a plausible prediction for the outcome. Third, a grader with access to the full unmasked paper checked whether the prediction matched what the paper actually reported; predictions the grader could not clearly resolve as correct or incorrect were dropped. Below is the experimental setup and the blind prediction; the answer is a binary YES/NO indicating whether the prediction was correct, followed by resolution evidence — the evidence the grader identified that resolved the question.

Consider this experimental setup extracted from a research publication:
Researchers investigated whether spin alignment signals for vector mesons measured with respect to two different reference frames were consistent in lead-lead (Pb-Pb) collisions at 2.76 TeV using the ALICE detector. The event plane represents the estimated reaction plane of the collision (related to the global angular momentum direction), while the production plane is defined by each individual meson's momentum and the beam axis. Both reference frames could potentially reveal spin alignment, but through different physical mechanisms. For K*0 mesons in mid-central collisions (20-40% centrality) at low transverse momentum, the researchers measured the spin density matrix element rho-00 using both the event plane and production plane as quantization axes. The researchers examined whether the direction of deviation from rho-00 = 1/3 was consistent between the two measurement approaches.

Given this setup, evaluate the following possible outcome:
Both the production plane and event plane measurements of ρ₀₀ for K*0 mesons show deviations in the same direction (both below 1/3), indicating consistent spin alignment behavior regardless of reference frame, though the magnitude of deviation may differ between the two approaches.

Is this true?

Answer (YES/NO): YES